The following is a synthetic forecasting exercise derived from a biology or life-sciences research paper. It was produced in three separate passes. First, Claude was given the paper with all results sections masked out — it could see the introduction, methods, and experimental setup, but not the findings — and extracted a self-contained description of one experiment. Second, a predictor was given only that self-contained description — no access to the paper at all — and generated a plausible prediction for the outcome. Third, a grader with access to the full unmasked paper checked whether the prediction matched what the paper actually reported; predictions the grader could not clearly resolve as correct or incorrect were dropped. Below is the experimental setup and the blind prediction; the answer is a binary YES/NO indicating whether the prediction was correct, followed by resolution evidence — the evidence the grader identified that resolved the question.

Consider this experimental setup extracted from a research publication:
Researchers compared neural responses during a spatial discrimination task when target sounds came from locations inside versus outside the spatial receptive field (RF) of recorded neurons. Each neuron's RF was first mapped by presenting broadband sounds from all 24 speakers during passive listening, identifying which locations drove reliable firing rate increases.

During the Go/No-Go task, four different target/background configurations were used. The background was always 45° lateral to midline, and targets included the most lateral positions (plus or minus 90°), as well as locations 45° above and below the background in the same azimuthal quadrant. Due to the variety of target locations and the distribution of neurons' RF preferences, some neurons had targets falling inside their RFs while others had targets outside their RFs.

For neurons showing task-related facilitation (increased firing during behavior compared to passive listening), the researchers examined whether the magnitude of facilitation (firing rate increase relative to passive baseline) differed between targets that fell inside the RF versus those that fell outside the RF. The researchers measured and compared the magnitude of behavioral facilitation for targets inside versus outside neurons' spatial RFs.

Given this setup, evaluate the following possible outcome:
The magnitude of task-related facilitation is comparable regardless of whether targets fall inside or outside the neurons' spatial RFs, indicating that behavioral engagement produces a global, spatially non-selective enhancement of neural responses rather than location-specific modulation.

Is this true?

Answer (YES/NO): NO